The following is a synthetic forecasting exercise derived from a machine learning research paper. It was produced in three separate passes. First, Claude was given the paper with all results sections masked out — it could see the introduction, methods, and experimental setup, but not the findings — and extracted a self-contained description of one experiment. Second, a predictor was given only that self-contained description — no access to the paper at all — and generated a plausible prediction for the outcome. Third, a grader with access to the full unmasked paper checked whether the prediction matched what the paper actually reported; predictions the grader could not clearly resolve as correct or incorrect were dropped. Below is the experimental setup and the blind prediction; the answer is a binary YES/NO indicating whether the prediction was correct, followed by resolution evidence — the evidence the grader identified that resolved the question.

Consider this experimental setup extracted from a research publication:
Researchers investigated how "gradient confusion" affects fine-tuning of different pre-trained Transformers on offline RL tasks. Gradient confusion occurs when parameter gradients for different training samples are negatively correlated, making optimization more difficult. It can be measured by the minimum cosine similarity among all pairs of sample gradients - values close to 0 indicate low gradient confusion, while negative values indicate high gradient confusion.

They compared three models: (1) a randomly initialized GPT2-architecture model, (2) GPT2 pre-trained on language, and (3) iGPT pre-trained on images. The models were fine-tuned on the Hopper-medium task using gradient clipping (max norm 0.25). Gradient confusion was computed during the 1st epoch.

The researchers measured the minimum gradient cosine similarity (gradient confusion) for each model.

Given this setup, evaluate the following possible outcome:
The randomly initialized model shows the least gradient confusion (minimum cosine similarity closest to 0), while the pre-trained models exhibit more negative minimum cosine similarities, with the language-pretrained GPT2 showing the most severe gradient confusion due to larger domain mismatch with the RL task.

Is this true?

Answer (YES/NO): NO